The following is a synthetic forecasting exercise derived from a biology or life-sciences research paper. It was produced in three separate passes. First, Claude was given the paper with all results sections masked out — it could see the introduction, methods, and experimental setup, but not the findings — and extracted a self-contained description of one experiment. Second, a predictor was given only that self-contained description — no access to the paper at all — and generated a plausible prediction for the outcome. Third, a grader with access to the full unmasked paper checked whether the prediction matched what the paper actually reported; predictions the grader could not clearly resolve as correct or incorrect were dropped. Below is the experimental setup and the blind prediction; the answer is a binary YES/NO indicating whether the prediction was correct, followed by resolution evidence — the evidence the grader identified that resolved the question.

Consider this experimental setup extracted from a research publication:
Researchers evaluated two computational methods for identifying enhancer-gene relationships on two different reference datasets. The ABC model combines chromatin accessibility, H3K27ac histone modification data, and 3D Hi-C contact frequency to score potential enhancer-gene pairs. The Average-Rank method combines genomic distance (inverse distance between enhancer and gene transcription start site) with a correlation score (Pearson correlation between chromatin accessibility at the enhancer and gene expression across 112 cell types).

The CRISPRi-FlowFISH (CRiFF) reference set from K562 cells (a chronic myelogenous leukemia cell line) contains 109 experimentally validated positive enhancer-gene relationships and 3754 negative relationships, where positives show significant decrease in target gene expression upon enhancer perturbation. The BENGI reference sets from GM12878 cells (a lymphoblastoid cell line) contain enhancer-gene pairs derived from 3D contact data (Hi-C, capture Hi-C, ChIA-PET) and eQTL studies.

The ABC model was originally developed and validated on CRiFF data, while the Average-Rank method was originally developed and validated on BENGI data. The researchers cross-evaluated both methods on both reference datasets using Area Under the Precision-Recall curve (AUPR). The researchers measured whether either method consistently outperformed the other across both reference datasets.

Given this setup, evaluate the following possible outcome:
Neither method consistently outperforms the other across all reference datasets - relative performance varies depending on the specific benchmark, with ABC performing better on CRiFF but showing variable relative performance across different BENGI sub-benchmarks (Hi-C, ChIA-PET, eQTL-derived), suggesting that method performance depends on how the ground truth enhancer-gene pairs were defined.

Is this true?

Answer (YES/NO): NO